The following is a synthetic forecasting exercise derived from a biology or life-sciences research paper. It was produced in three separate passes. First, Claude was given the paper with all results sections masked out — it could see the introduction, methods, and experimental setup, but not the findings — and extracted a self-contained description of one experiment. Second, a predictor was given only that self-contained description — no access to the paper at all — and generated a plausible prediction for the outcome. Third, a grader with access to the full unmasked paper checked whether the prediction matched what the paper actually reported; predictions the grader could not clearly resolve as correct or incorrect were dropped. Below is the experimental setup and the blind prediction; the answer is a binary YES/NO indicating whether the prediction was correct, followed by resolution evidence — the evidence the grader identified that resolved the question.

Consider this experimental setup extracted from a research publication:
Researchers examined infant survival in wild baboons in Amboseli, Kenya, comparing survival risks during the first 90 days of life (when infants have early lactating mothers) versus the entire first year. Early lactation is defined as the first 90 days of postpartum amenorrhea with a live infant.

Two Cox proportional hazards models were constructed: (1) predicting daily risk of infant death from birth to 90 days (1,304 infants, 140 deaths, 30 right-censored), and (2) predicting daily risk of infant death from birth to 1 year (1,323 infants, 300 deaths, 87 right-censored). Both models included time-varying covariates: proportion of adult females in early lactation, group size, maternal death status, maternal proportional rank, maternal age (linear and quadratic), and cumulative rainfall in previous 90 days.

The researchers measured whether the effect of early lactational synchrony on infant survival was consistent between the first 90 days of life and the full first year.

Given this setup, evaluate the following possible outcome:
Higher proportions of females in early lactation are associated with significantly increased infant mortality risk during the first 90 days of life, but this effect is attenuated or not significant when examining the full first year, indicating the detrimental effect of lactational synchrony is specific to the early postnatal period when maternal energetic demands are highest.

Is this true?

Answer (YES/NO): NO